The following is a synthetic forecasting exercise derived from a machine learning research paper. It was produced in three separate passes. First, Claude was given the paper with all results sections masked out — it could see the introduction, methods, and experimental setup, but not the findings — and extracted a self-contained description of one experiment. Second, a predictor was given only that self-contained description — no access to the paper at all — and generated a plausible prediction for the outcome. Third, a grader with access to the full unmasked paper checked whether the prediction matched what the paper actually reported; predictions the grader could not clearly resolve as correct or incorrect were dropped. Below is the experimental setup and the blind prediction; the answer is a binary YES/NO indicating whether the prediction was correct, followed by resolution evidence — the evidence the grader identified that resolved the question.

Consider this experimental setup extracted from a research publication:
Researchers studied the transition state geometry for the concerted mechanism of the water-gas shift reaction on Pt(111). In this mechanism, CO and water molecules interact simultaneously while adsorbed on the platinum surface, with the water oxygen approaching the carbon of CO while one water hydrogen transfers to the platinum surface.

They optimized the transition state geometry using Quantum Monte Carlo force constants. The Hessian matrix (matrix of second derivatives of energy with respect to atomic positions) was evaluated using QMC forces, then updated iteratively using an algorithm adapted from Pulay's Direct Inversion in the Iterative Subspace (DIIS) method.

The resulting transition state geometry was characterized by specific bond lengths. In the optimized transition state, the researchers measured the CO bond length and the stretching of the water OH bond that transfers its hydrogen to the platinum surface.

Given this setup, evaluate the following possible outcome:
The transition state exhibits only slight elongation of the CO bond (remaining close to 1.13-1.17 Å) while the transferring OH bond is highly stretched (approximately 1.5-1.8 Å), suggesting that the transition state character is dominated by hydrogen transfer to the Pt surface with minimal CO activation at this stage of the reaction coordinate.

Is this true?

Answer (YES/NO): NO